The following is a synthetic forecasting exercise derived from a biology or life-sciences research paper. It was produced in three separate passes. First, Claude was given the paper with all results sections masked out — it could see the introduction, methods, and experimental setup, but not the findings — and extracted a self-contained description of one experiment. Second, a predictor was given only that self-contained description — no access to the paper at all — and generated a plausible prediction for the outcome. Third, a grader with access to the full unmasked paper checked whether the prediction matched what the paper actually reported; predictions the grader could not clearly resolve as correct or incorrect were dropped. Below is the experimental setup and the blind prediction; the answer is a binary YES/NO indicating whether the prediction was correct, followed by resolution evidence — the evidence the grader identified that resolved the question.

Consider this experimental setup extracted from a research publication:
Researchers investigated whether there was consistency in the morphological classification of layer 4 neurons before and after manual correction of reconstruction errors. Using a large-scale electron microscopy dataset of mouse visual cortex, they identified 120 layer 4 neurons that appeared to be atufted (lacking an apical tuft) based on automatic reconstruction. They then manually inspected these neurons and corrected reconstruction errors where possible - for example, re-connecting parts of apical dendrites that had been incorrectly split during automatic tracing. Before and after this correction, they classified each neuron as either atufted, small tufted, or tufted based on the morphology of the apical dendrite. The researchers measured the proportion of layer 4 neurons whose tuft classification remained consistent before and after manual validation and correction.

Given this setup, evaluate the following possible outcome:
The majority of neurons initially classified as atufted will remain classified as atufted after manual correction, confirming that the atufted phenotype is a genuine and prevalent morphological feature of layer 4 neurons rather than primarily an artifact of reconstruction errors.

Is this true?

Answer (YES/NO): YES